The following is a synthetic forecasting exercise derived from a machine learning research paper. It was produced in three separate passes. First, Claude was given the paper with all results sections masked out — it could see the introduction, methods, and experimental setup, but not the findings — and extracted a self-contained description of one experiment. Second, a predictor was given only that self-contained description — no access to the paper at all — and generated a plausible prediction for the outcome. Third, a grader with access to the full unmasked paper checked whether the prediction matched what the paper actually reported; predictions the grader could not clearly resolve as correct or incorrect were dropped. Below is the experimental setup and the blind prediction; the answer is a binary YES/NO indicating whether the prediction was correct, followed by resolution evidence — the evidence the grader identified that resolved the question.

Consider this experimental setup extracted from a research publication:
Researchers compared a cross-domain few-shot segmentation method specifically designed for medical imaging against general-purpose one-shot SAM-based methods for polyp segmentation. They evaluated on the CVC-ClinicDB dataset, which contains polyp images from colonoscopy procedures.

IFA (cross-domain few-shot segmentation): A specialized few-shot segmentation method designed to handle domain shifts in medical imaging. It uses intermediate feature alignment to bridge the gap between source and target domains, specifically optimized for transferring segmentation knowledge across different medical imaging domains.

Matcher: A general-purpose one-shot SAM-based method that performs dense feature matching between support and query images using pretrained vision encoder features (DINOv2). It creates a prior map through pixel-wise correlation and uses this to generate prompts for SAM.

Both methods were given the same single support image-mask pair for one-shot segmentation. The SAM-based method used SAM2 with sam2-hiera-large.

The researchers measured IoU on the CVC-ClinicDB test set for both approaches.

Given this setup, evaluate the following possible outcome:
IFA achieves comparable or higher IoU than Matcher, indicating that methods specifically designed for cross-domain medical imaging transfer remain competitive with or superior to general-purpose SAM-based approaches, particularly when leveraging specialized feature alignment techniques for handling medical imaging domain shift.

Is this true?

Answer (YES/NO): NO